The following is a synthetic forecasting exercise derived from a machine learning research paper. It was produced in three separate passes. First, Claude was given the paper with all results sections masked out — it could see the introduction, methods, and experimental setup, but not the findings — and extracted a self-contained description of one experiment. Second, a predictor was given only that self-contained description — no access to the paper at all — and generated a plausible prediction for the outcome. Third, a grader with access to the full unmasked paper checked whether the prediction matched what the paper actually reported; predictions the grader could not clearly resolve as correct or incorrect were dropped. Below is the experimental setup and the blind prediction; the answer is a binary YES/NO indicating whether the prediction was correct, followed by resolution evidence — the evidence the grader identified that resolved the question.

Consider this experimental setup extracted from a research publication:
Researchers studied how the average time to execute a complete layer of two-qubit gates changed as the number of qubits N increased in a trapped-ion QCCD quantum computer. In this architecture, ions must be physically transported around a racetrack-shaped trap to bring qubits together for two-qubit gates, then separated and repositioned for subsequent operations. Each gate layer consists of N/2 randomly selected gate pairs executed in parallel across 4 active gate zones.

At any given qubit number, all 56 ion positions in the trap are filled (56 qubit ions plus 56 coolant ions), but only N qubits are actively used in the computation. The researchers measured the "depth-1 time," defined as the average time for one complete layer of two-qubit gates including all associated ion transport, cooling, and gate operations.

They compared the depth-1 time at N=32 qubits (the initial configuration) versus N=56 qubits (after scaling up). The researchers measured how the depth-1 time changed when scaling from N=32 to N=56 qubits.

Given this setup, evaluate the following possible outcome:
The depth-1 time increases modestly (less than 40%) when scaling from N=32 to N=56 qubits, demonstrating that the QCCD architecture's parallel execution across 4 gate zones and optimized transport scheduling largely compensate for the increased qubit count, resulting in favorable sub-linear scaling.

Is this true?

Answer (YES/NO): NO